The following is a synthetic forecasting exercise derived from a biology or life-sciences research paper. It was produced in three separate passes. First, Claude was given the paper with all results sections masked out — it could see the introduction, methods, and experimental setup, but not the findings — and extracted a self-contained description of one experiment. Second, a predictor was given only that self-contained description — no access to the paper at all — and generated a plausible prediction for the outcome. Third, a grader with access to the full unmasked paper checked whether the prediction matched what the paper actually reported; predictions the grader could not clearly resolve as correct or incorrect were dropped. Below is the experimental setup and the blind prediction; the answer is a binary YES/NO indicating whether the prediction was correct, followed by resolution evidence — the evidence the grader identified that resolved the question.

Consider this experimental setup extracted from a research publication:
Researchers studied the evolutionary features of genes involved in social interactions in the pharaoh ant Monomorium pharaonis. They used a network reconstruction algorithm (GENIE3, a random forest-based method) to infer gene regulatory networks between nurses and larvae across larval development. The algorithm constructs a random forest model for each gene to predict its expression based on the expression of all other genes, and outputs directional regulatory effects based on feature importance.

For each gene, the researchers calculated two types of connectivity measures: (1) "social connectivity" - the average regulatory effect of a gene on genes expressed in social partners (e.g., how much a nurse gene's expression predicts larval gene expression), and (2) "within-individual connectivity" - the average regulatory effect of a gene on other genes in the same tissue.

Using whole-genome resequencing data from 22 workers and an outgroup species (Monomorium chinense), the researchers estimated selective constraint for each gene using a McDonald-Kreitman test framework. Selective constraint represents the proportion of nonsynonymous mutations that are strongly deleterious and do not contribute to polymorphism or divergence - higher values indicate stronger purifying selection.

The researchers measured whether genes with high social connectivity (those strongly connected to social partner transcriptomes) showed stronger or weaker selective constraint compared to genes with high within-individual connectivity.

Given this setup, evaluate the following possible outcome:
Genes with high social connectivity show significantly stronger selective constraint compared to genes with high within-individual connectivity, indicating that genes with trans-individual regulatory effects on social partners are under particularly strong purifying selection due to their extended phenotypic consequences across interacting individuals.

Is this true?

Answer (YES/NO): NO